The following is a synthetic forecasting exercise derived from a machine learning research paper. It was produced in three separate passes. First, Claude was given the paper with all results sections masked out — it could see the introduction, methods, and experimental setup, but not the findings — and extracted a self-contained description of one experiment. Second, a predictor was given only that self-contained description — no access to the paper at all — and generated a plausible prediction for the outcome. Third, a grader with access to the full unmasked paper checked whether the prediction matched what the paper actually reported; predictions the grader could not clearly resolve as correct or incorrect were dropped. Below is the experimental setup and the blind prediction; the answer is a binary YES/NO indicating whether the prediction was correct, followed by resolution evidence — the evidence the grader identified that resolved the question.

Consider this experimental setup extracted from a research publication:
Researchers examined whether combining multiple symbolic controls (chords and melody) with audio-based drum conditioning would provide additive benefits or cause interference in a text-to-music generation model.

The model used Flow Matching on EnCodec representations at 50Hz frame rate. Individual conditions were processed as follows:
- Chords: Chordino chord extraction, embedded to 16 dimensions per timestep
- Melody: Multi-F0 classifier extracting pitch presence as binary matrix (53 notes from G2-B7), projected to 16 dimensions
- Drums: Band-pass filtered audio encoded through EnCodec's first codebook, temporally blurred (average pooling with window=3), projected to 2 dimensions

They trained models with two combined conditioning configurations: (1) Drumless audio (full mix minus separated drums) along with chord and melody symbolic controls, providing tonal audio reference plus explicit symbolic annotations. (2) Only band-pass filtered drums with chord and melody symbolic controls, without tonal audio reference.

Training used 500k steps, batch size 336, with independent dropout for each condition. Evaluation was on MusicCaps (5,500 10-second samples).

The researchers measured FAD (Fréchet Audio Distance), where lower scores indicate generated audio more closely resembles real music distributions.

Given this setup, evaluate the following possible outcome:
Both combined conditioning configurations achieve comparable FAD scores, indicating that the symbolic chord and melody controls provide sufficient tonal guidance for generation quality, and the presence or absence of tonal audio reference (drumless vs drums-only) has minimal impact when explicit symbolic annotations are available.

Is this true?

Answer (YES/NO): NO